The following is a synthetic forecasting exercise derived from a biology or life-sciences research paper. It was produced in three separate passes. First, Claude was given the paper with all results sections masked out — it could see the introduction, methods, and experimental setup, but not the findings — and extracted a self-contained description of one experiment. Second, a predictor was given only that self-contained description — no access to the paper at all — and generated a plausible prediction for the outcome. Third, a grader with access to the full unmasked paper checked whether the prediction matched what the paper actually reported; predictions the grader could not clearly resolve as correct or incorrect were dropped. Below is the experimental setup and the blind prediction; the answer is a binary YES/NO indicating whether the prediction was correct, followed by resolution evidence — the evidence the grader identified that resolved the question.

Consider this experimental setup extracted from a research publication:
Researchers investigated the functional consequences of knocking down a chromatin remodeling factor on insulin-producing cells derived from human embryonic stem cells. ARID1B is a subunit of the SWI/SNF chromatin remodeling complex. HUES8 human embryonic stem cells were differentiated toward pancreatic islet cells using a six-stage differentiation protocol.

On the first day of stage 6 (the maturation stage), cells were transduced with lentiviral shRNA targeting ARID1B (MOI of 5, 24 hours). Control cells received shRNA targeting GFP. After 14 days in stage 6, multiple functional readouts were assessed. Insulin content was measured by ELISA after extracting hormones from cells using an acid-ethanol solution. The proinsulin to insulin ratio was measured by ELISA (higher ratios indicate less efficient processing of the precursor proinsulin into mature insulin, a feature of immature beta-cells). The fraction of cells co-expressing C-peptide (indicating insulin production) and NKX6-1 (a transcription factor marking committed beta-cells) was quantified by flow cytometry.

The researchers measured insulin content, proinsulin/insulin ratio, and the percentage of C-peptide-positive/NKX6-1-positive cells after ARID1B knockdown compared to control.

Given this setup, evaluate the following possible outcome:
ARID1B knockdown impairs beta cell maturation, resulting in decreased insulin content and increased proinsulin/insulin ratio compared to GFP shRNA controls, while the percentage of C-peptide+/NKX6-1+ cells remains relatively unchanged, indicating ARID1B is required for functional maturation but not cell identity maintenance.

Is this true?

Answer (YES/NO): NO